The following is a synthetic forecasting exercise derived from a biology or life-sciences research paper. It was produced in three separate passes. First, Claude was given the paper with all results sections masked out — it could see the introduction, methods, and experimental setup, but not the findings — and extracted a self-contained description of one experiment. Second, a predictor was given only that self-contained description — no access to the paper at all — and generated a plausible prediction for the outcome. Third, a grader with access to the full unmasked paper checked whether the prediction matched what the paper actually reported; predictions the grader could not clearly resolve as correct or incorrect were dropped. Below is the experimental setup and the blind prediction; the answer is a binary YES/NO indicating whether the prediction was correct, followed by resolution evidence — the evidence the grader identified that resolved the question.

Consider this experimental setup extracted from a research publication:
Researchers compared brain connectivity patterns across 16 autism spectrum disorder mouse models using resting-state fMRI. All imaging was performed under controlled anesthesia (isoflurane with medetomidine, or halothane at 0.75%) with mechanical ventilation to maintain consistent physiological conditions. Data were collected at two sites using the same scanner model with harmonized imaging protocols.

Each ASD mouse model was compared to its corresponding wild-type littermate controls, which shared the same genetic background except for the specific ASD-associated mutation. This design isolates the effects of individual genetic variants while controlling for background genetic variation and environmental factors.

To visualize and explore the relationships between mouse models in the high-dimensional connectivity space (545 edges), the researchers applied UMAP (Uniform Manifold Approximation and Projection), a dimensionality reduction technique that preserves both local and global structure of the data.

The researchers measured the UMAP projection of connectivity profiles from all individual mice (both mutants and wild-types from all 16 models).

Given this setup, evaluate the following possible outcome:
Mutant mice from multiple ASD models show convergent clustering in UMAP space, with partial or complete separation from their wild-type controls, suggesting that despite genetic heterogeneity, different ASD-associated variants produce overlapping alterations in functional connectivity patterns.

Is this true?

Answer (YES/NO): NO